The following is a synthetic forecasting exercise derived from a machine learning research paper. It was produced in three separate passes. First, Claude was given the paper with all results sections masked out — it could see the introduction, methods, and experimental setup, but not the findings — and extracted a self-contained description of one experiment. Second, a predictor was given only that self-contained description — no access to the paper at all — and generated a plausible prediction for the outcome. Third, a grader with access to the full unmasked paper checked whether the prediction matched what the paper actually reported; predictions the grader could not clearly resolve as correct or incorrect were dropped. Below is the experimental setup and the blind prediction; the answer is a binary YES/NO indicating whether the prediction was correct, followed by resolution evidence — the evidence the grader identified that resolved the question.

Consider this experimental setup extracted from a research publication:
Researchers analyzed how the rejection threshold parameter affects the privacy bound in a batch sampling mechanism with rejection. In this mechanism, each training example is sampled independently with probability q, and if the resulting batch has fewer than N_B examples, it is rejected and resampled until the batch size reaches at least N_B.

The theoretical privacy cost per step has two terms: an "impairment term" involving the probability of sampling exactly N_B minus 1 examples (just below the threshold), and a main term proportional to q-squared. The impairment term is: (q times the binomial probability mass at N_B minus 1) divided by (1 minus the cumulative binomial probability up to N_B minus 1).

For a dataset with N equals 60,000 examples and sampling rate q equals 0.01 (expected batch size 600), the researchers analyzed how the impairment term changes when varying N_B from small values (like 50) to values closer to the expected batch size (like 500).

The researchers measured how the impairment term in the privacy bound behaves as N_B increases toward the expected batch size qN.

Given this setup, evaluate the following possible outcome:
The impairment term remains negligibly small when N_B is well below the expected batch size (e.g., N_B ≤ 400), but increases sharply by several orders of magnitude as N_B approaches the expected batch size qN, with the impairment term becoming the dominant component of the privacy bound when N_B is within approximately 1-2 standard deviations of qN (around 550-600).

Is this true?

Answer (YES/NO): NO